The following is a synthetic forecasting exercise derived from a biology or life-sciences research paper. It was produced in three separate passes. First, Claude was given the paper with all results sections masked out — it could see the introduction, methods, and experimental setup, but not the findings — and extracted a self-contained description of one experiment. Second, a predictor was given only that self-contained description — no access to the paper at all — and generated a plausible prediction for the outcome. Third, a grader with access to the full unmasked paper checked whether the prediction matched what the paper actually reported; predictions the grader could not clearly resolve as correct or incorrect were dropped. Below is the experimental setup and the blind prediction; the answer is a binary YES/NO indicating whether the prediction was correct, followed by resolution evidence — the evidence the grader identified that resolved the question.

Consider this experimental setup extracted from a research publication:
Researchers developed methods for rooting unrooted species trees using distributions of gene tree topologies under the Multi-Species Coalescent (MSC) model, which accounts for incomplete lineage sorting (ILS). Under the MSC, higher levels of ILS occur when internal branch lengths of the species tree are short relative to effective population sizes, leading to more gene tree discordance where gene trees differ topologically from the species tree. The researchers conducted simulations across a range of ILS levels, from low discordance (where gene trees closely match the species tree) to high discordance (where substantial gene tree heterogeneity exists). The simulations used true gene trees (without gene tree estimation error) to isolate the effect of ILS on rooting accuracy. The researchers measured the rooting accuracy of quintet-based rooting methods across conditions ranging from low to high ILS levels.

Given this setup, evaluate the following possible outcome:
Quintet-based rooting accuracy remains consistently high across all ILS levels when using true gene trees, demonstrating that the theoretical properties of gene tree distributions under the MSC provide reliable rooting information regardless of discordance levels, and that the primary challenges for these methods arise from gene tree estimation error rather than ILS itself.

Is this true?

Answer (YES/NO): NO